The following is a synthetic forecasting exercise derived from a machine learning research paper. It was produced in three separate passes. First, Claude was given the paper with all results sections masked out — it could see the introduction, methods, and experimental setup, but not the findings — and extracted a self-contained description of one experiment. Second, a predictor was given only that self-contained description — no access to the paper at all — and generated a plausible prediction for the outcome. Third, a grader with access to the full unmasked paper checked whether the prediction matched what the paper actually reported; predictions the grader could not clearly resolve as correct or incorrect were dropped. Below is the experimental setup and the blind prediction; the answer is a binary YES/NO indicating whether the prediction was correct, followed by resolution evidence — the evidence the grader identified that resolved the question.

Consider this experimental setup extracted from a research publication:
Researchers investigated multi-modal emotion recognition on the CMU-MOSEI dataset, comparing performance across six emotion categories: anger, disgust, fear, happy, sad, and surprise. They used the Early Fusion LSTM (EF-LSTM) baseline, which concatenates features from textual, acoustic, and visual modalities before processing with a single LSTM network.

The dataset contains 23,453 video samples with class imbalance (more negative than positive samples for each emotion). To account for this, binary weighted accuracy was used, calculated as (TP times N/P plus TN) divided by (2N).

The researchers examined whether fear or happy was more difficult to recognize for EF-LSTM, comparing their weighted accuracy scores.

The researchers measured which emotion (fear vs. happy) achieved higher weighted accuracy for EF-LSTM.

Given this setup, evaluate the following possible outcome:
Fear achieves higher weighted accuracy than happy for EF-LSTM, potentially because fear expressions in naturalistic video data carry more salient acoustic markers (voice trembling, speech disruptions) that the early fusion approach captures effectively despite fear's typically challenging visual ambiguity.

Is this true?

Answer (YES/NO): NO